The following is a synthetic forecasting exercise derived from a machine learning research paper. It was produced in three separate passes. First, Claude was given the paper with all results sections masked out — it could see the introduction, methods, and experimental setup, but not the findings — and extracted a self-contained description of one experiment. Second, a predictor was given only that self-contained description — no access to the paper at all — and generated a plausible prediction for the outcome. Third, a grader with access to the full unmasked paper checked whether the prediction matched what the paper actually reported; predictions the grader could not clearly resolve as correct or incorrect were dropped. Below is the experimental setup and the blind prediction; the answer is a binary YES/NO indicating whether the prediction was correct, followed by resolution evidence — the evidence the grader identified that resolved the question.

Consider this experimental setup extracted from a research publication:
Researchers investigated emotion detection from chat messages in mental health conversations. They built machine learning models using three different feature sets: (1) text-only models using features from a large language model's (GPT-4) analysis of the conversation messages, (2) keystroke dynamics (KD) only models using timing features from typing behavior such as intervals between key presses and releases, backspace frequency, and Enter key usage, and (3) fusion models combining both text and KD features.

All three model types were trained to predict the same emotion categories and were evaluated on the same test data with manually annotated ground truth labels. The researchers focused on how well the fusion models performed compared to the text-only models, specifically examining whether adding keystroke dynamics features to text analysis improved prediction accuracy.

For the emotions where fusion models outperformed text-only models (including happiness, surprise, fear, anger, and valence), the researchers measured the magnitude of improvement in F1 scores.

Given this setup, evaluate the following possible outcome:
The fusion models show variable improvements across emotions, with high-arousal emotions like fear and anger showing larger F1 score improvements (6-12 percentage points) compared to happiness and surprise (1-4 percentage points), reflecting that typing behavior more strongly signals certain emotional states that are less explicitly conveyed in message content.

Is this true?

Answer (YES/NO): NO